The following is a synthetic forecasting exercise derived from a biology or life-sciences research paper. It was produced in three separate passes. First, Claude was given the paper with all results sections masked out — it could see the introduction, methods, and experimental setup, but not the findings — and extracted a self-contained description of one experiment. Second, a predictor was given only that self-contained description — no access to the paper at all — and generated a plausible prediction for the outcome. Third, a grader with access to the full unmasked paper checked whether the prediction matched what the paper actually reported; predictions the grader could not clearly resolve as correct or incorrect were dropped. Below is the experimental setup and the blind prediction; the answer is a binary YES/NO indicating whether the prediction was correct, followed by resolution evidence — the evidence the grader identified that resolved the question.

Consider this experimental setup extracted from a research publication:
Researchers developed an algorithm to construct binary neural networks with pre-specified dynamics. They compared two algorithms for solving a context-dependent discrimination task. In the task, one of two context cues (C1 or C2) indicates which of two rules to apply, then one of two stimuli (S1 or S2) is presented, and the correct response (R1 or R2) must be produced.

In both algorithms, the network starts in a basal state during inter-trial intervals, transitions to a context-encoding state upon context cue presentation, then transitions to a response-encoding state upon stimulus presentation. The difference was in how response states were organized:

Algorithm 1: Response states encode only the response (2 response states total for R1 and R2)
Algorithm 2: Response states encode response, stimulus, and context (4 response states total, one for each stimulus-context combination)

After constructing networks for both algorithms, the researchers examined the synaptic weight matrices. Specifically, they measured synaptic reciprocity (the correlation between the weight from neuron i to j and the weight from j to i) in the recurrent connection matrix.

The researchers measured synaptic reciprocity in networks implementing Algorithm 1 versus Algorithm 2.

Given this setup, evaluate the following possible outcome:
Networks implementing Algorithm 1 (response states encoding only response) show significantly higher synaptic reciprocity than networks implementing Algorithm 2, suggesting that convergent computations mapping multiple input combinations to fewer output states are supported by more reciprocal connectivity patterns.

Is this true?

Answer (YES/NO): NO